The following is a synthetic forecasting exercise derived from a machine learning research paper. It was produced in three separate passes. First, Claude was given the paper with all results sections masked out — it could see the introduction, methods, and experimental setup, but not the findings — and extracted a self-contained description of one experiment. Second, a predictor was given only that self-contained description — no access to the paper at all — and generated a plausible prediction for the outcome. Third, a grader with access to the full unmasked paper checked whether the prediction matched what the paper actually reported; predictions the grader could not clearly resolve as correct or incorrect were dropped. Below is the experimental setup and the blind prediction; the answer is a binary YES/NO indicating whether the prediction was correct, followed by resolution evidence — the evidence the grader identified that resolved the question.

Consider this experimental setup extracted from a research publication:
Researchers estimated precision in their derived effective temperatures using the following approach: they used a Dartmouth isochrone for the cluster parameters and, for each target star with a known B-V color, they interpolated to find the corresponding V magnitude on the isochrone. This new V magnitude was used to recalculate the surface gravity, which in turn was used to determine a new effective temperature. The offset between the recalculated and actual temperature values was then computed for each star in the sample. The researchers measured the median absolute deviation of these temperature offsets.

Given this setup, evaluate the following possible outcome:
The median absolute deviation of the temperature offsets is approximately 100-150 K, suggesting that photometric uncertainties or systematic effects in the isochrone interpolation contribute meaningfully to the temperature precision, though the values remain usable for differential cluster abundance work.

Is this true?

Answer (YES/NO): NO